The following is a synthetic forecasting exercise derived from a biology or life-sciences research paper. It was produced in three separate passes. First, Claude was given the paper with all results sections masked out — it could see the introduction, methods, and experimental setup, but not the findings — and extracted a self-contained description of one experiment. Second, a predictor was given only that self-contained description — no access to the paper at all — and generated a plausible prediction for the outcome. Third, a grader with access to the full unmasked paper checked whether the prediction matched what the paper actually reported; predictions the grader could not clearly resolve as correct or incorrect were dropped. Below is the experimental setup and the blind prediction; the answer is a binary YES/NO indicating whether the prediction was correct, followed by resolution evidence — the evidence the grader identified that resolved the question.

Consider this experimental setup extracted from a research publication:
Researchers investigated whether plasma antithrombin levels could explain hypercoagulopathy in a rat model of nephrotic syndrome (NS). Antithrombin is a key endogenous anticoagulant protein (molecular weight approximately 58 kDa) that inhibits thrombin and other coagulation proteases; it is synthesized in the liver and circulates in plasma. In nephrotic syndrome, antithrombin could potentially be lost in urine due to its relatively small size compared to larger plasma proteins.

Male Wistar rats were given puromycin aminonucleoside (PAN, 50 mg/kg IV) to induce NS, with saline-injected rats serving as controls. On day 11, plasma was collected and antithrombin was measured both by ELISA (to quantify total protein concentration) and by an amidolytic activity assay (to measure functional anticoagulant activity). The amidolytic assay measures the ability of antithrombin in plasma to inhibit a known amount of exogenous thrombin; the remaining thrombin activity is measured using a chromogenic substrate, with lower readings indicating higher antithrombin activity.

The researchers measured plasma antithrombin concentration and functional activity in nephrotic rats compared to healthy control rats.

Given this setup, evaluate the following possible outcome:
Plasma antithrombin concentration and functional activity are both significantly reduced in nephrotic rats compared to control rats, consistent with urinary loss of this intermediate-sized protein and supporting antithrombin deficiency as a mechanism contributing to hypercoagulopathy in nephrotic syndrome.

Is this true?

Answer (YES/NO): NO